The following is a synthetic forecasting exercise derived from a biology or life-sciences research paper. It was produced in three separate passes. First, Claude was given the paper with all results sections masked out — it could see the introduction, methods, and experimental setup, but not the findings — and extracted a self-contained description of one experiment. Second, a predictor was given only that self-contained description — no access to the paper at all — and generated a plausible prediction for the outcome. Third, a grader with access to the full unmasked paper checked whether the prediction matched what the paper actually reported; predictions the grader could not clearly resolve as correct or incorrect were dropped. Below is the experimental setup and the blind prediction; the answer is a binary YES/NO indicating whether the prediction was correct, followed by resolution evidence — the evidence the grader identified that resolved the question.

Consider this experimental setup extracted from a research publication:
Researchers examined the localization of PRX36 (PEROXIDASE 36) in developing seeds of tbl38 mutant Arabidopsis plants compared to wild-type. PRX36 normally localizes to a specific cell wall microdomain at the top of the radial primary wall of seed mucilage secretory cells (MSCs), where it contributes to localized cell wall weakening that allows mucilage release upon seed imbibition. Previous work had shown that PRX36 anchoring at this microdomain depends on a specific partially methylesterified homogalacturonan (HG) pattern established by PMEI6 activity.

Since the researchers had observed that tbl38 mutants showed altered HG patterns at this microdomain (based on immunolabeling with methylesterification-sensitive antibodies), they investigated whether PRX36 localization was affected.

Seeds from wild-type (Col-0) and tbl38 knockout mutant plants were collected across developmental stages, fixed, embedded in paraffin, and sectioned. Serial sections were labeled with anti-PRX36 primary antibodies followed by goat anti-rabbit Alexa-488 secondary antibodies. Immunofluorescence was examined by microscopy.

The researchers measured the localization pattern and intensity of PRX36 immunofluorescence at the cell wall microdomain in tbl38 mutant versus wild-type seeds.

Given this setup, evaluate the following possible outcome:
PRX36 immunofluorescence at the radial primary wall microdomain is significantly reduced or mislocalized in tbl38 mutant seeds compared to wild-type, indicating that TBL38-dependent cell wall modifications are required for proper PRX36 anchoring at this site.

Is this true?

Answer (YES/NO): NO